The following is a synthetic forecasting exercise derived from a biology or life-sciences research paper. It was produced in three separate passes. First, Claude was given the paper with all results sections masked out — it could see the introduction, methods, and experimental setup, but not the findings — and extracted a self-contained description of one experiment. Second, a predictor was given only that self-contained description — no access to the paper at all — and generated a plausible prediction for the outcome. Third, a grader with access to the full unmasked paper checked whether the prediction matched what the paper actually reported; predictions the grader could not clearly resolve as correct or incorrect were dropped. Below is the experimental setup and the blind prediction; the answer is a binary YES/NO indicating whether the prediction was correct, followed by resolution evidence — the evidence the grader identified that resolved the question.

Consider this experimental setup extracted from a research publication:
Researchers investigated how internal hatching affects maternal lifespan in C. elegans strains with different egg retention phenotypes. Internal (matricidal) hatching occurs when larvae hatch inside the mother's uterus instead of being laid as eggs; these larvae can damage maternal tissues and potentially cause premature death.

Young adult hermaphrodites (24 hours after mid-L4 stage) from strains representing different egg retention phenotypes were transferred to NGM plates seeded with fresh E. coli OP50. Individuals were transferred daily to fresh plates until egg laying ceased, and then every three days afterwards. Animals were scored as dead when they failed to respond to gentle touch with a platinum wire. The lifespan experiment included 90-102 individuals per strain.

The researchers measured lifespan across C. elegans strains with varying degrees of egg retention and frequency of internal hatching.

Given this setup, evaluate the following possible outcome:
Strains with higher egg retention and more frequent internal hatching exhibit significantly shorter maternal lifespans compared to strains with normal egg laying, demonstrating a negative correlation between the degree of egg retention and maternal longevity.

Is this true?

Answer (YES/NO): YES